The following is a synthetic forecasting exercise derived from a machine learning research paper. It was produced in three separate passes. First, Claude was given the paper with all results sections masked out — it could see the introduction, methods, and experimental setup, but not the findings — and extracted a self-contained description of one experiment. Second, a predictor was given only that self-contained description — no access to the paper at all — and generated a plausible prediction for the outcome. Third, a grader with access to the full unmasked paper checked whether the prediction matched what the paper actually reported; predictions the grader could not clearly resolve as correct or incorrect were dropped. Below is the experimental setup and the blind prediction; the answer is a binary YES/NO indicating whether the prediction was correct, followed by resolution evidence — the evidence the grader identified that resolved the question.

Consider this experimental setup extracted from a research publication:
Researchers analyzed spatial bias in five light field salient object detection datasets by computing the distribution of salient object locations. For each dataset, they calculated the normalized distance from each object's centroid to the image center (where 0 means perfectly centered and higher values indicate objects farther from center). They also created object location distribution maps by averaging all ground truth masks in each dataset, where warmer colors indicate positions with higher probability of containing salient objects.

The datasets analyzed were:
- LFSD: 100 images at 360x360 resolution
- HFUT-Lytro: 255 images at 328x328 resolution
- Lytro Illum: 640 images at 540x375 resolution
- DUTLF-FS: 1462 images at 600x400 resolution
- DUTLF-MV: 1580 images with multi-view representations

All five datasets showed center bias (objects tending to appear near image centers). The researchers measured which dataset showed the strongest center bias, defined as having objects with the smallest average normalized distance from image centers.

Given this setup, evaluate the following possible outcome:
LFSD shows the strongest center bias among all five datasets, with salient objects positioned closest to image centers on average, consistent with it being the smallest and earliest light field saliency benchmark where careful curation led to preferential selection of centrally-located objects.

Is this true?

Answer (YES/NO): NO